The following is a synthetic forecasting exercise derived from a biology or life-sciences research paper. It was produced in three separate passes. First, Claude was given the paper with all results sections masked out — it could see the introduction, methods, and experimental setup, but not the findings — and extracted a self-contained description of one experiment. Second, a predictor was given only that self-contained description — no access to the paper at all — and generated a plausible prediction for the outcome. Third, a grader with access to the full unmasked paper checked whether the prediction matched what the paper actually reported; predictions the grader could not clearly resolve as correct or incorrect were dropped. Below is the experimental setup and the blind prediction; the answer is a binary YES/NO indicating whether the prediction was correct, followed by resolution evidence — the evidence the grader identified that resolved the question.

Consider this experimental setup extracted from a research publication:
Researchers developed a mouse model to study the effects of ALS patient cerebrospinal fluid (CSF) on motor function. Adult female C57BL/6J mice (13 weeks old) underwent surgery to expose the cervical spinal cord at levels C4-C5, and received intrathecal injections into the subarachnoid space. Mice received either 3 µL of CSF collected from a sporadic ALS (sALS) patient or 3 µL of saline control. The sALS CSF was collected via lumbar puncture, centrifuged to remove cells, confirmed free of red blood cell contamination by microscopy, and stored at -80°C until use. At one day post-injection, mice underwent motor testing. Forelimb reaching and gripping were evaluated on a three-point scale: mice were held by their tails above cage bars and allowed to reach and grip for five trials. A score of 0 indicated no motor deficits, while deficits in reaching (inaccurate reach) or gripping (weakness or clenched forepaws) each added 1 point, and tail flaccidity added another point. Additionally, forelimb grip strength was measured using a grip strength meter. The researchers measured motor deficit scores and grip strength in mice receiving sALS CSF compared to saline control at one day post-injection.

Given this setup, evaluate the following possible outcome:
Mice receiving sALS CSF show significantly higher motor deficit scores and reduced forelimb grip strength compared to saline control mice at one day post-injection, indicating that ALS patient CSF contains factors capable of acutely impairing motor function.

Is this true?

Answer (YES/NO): NO